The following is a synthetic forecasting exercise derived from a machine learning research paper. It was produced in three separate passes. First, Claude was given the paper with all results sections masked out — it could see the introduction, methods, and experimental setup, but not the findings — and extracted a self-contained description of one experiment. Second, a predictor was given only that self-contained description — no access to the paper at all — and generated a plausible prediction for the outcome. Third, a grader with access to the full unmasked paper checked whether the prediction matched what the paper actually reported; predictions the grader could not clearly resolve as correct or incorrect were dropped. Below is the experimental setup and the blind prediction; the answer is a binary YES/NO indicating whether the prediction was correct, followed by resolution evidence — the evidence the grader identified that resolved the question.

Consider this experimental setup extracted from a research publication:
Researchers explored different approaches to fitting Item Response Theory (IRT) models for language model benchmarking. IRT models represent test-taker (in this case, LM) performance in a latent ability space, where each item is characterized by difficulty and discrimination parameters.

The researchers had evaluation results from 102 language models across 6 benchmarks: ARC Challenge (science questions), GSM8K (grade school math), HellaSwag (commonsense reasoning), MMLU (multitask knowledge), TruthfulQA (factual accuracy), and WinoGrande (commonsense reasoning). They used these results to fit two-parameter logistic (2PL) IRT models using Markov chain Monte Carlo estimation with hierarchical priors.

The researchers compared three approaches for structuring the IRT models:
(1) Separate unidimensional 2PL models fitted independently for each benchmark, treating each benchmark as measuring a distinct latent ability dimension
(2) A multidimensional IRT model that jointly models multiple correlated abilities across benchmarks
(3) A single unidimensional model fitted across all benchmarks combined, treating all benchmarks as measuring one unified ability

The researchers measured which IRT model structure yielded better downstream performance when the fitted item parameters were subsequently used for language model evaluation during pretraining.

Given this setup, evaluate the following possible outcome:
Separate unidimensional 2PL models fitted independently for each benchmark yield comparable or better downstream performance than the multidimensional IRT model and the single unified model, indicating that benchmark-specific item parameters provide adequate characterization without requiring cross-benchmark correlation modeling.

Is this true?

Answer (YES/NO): YES